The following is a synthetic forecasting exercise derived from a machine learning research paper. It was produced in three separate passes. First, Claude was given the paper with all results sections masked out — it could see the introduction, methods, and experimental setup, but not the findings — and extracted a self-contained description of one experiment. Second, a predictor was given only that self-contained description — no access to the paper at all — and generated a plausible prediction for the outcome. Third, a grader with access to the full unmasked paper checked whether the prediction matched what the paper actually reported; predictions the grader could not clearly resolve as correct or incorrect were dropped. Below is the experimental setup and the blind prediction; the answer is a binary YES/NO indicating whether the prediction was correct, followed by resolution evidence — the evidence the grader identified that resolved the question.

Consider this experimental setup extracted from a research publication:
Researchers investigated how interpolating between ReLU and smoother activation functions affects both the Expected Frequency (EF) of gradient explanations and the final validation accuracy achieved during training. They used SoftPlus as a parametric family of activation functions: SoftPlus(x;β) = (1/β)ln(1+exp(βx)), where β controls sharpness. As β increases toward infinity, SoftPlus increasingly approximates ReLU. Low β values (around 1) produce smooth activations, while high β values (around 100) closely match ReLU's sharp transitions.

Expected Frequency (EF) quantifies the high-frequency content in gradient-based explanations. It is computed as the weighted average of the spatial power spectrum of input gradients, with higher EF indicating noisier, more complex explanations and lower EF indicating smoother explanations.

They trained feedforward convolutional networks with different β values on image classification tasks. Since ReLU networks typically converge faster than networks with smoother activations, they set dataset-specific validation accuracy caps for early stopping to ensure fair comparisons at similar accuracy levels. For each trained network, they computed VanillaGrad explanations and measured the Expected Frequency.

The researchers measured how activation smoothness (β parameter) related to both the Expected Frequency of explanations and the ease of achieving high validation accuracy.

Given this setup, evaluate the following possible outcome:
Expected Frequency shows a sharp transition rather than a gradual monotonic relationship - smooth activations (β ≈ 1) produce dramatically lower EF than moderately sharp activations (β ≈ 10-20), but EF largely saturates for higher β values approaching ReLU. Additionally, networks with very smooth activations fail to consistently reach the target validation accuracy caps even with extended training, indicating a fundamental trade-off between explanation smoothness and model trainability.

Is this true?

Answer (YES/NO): NO